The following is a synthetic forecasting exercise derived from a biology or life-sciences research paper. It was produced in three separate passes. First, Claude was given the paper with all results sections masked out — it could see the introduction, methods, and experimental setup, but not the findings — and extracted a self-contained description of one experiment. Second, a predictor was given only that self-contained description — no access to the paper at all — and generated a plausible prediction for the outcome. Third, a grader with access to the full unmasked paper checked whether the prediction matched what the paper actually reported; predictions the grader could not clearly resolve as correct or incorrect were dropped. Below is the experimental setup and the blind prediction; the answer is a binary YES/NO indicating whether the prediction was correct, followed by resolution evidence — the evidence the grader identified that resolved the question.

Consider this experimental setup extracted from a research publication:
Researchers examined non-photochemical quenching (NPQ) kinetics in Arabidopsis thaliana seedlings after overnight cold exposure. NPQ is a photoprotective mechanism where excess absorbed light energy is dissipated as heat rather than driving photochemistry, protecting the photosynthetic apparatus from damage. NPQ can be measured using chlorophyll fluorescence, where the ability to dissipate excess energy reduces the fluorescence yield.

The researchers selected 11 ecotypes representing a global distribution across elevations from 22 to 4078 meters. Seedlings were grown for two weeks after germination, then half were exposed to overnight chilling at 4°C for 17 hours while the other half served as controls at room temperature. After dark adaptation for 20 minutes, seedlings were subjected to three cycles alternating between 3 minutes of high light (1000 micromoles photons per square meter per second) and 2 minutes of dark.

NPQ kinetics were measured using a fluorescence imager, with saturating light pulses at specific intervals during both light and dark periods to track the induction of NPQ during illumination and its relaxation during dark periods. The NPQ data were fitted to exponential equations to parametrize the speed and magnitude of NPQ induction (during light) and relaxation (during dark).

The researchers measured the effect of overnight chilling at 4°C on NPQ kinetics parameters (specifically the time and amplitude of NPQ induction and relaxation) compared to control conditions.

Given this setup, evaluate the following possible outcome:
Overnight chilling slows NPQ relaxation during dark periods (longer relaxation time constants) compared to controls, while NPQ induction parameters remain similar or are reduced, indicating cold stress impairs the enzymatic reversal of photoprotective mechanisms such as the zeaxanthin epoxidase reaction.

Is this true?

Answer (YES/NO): NO